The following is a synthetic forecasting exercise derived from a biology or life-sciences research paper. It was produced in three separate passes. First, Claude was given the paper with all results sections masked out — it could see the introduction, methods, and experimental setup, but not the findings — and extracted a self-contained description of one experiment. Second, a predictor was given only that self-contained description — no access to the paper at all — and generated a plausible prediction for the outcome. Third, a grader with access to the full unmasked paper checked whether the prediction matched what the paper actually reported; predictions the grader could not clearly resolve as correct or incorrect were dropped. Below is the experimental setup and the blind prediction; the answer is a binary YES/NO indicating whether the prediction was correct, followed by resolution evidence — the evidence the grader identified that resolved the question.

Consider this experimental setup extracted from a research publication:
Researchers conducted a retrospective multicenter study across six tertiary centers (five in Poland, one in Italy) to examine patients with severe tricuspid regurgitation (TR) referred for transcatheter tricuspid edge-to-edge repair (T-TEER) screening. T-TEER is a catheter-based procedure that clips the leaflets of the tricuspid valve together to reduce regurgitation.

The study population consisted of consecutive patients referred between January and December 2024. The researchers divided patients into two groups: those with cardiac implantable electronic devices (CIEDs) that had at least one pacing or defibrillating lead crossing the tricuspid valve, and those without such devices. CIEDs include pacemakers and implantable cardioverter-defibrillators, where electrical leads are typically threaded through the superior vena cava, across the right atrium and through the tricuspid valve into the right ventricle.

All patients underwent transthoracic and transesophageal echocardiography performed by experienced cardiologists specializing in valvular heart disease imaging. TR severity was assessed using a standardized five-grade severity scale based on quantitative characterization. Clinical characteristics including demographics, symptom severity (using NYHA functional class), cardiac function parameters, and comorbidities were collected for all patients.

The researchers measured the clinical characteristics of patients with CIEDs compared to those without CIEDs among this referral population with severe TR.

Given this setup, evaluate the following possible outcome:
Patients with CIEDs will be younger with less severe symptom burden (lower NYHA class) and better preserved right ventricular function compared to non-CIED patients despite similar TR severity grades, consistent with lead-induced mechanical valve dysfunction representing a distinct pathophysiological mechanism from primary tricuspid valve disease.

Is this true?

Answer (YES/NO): NO